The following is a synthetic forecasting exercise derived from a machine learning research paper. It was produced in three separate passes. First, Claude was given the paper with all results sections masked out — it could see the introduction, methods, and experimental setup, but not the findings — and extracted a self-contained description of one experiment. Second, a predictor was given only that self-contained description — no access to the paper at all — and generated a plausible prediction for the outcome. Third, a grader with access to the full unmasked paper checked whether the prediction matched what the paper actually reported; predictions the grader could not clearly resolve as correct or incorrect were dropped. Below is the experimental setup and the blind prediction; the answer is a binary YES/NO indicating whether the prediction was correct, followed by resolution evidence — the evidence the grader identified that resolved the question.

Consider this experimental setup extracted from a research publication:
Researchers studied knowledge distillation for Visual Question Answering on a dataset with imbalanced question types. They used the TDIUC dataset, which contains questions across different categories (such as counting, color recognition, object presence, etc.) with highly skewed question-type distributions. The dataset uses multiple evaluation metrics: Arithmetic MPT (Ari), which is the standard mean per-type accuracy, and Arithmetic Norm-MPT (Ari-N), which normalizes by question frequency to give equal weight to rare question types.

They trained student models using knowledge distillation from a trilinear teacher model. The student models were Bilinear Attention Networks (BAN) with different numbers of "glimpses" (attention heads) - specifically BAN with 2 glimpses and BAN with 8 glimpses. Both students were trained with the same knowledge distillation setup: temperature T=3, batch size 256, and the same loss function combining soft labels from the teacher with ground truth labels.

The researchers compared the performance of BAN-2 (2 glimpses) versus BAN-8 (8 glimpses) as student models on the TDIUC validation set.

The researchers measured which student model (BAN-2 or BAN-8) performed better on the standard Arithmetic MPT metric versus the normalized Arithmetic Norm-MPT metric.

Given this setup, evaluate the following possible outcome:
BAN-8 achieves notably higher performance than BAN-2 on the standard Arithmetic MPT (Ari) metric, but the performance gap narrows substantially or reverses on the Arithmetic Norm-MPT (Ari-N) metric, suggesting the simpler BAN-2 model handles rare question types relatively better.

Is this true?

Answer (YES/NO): NO